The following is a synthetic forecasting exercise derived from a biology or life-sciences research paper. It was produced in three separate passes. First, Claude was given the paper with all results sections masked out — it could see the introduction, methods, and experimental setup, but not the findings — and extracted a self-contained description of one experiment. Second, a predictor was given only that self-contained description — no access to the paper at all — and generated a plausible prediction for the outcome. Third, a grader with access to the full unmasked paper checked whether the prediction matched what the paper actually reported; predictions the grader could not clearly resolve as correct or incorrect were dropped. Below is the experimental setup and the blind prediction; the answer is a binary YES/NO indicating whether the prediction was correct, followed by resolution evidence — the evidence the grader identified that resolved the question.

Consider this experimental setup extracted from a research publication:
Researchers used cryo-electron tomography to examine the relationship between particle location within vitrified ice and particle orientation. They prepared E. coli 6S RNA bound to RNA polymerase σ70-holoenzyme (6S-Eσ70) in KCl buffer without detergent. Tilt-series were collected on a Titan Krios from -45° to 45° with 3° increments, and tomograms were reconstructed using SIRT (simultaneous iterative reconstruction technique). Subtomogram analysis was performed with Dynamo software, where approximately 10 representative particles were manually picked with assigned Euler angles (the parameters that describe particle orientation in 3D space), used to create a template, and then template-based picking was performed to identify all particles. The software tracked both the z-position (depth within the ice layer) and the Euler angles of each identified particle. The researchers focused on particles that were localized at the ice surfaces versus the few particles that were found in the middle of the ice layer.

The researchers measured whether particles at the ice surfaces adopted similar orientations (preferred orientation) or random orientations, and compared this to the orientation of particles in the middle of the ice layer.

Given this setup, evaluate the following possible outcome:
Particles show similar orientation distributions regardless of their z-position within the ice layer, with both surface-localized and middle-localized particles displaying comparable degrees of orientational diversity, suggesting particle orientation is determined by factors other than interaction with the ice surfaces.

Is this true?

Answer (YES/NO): NO